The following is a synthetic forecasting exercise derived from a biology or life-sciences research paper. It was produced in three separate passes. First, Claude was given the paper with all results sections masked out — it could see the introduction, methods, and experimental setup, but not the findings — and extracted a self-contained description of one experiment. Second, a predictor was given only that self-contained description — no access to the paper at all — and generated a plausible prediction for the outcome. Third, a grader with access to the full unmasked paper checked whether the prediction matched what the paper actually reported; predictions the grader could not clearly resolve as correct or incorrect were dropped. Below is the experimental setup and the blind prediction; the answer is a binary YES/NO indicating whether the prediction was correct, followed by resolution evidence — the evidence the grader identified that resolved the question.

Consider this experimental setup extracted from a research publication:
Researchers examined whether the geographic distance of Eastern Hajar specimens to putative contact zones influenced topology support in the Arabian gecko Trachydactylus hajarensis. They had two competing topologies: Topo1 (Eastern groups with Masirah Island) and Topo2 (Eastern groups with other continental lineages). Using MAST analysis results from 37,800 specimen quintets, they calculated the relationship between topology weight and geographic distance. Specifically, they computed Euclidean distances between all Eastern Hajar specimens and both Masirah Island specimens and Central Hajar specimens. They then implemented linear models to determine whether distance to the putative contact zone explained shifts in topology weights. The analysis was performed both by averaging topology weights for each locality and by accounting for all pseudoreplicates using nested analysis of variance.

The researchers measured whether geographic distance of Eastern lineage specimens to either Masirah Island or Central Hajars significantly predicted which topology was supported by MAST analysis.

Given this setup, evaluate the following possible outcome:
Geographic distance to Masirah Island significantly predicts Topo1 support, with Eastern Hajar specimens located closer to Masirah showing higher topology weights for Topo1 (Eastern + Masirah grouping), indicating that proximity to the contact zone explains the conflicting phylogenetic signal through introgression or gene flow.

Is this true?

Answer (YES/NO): NO